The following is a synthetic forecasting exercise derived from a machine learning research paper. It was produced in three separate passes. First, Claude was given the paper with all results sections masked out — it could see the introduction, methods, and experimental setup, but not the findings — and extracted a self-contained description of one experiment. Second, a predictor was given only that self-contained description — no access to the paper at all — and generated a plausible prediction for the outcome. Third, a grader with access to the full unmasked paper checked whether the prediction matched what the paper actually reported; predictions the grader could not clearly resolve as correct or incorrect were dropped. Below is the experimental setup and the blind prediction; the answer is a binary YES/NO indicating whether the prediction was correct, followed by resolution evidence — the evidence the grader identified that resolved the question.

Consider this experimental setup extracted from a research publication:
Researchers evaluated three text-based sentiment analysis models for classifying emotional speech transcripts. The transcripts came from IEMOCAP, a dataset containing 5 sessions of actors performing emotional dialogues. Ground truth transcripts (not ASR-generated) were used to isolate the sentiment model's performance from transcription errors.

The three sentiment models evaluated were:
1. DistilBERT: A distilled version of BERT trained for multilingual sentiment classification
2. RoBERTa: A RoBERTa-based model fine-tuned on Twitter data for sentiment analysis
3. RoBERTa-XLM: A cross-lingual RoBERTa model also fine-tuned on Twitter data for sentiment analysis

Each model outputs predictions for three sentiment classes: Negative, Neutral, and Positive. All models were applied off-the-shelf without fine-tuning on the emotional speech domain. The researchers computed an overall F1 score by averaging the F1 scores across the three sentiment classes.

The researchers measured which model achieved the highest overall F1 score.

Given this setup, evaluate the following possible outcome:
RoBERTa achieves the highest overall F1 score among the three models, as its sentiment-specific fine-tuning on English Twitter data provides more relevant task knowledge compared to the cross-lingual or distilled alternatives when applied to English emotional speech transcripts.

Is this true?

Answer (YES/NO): YES